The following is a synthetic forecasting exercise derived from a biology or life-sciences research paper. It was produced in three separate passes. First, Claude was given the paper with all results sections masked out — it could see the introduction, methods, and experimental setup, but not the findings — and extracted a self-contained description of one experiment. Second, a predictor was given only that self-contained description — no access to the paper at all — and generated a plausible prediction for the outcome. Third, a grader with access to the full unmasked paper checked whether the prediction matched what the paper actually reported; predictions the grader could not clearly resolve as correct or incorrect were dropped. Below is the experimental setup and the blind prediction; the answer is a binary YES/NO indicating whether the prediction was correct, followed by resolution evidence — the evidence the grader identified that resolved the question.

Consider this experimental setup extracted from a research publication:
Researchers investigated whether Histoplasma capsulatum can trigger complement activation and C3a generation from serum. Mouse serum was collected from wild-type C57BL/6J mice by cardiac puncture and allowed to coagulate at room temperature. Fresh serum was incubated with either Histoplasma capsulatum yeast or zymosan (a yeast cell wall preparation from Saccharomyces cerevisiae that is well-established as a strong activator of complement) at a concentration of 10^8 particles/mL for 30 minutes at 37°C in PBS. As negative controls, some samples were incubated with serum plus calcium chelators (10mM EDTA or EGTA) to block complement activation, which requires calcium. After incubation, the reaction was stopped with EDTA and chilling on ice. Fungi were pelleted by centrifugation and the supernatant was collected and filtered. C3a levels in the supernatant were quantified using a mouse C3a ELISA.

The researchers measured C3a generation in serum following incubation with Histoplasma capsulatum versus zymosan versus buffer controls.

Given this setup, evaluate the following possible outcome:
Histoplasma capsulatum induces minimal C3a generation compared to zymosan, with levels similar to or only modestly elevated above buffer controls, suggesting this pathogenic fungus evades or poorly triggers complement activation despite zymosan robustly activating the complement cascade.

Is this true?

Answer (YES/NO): NO